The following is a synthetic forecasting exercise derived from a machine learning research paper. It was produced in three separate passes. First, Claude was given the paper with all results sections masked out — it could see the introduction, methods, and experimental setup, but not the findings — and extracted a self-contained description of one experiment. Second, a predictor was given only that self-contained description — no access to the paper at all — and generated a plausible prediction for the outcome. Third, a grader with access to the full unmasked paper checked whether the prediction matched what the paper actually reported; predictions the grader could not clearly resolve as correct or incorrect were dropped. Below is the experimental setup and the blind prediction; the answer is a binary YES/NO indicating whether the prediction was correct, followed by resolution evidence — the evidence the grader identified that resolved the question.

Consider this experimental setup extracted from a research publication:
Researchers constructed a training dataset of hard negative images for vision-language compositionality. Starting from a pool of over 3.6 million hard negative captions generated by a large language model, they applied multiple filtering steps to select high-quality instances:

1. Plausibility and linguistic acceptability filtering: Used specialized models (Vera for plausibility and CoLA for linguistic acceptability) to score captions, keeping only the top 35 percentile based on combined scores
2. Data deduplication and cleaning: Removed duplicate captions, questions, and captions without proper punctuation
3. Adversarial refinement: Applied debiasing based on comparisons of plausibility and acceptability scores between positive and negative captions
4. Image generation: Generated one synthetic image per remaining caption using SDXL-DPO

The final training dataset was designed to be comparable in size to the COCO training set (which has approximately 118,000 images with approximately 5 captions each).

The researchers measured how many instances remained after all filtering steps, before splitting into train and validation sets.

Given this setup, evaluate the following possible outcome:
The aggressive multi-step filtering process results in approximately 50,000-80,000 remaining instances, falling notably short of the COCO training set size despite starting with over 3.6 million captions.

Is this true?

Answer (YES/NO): NO